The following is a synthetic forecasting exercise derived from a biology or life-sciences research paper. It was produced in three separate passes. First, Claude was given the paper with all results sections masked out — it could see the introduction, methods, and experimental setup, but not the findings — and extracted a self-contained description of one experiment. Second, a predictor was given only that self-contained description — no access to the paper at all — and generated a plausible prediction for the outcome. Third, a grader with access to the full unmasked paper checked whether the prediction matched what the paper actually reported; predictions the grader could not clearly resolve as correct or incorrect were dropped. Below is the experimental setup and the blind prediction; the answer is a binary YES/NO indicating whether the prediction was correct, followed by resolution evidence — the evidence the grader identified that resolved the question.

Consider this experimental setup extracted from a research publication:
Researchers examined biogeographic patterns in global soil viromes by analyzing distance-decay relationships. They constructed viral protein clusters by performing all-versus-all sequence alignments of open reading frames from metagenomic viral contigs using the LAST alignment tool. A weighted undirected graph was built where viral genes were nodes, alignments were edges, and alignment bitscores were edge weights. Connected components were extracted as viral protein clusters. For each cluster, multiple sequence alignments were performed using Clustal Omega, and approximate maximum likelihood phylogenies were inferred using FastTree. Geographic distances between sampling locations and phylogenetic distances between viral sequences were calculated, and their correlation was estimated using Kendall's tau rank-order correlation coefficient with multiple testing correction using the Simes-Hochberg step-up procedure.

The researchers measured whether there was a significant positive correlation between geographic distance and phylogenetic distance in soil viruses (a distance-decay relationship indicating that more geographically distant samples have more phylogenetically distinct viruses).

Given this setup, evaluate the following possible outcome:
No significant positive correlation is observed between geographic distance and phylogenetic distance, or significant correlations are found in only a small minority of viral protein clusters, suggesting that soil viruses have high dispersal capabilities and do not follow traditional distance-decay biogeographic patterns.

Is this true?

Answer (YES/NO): NO